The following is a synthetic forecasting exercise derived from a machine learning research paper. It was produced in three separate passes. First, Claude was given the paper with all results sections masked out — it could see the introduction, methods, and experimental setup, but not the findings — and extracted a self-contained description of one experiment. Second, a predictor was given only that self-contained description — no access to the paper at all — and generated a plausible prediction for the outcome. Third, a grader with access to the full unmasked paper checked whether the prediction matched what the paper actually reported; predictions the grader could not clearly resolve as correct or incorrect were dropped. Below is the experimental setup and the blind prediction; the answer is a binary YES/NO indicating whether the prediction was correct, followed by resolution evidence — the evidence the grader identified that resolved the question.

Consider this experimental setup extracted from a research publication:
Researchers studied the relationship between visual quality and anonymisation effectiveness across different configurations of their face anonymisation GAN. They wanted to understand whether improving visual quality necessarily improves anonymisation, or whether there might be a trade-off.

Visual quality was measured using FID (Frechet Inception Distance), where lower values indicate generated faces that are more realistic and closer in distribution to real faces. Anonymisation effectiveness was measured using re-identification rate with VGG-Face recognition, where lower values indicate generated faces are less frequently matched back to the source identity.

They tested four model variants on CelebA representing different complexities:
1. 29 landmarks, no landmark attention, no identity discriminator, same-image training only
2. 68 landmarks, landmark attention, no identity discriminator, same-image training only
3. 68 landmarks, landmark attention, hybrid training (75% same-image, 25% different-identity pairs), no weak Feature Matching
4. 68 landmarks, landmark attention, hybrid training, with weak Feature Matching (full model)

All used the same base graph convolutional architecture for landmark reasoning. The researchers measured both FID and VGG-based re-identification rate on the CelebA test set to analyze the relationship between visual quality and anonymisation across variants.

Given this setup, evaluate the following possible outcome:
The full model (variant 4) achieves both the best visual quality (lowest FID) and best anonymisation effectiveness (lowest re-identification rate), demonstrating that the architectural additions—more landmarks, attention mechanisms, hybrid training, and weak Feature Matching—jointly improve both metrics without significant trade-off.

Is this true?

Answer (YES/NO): NO